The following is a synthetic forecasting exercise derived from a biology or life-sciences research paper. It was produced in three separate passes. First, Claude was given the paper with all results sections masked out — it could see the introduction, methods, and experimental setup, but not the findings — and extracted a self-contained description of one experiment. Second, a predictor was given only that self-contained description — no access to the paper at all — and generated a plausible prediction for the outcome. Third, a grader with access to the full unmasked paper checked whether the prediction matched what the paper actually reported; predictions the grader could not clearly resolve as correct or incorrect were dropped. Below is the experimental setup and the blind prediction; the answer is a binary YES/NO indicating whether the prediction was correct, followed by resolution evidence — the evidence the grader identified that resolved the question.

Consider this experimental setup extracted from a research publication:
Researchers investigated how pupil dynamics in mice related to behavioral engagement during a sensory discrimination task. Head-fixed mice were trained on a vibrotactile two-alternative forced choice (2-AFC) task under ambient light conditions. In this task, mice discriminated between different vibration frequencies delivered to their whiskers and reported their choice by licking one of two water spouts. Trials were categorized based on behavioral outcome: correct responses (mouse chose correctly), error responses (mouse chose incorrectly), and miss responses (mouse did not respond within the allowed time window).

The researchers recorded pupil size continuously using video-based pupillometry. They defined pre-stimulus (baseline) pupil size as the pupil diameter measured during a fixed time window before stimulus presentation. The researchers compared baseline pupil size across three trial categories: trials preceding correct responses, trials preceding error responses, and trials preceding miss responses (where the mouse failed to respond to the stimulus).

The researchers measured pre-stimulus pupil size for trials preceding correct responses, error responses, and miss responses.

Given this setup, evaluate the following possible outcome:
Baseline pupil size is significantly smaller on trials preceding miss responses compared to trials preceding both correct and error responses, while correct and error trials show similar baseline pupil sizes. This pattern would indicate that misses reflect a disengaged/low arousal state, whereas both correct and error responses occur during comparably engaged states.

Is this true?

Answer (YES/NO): NO